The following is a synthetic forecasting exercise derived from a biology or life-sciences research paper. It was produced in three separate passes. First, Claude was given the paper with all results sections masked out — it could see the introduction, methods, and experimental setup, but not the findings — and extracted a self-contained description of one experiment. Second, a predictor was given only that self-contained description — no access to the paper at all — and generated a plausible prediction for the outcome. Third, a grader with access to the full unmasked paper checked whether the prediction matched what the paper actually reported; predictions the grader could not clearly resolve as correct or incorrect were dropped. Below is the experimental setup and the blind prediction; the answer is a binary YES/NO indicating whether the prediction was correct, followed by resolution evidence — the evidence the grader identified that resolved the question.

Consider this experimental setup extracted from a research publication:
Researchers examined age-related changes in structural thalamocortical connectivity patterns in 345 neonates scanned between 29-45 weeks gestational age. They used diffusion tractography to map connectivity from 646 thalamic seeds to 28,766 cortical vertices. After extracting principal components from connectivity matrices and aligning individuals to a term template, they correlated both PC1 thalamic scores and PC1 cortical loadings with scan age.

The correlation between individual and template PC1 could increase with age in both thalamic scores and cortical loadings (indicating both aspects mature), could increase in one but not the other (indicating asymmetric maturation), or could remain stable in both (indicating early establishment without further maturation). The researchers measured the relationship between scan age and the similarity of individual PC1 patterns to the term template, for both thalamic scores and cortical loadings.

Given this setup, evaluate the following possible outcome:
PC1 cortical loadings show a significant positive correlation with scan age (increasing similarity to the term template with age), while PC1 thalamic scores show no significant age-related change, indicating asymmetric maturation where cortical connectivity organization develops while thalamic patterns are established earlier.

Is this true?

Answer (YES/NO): NO